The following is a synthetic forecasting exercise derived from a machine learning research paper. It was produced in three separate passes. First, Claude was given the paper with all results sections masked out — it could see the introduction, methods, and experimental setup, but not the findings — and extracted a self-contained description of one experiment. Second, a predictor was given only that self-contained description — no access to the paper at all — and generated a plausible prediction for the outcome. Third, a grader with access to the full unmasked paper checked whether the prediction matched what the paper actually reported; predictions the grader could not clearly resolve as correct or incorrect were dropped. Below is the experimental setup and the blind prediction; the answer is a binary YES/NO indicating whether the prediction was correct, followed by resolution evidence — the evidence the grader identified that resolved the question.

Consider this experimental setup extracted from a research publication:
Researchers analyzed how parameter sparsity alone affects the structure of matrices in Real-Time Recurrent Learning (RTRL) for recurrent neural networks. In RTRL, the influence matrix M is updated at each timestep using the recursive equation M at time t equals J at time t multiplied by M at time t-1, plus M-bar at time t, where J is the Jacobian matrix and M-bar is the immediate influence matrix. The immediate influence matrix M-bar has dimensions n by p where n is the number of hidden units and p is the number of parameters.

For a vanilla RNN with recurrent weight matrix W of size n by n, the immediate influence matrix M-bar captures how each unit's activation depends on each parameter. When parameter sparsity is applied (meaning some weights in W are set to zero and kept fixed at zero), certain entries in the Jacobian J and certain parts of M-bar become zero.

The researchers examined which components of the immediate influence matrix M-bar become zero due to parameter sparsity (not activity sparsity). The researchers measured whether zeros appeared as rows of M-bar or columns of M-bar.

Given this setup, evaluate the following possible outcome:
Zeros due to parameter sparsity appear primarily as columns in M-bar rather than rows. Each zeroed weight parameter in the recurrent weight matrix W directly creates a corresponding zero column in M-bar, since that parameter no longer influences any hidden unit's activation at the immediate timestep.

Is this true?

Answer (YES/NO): YES